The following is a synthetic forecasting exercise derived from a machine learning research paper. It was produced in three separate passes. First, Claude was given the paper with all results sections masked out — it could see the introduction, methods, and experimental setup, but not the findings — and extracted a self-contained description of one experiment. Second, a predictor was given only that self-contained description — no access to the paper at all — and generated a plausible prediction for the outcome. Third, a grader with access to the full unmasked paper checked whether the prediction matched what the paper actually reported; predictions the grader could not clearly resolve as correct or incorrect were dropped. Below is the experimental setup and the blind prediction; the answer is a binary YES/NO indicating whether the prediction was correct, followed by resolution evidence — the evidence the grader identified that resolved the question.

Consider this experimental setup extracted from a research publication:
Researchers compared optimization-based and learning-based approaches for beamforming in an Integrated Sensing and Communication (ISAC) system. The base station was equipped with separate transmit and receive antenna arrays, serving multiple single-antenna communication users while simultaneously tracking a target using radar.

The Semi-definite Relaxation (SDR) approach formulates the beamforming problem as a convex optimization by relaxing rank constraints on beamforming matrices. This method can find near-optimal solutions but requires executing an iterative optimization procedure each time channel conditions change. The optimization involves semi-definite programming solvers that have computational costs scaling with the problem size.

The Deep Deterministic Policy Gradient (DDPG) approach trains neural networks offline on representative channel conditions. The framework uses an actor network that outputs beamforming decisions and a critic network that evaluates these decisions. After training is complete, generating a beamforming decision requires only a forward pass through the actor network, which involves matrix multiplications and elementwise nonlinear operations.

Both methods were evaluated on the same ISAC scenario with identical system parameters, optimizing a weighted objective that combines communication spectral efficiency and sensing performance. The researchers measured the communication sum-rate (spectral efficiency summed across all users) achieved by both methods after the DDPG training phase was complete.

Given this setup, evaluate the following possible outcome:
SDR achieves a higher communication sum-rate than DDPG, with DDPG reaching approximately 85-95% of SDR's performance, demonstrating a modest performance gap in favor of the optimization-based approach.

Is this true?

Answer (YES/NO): NO